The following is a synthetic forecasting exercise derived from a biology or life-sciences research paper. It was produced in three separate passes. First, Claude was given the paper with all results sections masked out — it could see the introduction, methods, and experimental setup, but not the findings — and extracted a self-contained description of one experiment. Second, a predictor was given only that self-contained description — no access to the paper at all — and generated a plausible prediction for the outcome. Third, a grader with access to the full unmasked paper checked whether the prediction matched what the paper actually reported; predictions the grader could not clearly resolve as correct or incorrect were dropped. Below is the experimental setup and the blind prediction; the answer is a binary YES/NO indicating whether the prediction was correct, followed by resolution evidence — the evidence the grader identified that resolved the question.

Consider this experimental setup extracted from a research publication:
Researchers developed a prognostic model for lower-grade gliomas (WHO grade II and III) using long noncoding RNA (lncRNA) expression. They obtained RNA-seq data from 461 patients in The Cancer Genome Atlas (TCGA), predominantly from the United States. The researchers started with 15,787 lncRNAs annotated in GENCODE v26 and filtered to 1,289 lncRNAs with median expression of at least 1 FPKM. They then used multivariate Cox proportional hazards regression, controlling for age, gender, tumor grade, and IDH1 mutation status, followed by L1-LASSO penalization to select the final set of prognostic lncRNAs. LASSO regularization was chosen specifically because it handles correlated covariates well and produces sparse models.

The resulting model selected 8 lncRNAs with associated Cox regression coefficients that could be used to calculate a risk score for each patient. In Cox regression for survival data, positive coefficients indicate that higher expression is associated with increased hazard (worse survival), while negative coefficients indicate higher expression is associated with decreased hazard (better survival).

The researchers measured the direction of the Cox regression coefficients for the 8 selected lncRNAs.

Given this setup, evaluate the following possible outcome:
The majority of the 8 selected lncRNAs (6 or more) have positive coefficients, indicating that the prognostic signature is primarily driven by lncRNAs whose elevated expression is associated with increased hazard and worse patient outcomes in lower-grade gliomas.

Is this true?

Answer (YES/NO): NO